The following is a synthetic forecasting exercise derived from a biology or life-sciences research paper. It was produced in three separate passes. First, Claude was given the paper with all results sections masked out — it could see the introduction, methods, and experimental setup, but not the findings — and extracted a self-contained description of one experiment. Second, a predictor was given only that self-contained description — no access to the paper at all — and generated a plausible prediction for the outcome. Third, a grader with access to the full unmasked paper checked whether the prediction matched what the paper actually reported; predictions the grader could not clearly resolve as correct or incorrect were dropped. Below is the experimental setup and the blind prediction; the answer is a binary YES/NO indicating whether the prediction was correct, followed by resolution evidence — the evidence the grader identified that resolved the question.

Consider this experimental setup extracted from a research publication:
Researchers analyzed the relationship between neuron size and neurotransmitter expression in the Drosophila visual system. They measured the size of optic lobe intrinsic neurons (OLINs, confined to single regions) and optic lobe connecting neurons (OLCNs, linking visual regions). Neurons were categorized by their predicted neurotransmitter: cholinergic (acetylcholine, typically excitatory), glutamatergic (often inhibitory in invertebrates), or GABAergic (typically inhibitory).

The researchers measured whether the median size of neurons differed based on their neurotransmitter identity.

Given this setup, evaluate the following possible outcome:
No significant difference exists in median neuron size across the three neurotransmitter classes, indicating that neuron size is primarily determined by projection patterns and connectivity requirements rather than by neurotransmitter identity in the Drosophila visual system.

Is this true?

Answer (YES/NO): NO